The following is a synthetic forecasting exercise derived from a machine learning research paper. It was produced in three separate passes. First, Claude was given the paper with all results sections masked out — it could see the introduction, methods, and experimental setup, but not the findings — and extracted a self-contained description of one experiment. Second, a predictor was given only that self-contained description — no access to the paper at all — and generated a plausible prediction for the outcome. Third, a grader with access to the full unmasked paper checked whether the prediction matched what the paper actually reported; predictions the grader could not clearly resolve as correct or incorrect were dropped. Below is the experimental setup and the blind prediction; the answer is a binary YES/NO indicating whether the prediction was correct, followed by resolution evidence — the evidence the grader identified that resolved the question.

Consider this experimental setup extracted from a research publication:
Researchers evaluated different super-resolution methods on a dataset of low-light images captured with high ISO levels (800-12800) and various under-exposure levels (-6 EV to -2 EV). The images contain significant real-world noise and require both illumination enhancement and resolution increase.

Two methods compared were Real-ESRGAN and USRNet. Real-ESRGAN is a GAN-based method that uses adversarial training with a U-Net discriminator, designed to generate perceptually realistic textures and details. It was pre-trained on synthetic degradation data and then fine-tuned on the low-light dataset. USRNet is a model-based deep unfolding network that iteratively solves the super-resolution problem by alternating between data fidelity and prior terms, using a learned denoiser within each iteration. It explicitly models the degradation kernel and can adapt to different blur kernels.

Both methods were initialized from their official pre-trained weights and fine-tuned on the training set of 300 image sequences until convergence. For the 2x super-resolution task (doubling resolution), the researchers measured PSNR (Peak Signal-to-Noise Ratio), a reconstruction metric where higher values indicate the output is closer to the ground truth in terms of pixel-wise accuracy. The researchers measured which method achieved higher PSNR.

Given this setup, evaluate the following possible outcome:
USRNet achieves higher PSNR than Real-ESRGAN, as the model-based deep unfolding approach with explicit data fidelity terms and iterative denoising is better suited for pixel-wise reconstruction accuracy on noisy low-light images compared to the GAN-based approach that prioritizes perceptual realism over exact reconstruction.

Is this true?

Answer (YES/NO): NO